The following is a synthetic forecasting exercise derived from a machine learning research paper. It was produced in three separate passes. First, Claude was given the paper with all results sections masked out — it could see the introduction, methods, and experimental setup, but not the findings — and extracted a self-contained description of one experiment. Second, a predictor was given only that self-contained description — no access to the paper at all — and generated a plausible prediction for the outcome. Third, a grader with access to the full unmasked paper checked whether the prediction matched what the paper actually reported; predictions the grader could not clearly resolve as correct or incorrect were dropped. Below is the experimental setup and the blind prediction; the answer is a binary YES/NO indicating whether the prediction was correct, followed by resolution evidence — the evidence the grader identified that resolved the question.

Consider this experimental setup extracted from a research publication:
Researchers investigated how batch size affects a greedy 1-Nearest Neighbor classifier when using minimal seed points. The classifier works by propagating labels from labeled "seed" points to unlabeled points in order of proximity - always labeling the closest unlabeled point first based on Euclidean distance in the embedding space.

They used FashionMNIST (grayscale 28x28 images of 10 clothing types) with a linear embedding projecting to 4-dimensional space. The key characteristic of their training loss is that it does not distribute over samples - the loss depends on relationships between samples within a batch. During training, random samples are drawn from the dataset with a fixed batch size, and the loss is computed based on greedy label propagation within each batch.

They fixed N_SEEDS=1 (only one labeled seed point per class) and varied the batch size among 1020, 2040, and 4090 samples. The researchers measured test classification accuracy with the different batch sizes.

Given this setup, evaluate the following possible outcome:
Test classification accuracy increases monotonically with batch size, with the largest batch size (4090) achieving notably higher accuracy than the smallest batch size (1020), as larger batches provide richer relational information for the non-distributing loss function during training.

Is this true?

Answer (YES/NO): NO